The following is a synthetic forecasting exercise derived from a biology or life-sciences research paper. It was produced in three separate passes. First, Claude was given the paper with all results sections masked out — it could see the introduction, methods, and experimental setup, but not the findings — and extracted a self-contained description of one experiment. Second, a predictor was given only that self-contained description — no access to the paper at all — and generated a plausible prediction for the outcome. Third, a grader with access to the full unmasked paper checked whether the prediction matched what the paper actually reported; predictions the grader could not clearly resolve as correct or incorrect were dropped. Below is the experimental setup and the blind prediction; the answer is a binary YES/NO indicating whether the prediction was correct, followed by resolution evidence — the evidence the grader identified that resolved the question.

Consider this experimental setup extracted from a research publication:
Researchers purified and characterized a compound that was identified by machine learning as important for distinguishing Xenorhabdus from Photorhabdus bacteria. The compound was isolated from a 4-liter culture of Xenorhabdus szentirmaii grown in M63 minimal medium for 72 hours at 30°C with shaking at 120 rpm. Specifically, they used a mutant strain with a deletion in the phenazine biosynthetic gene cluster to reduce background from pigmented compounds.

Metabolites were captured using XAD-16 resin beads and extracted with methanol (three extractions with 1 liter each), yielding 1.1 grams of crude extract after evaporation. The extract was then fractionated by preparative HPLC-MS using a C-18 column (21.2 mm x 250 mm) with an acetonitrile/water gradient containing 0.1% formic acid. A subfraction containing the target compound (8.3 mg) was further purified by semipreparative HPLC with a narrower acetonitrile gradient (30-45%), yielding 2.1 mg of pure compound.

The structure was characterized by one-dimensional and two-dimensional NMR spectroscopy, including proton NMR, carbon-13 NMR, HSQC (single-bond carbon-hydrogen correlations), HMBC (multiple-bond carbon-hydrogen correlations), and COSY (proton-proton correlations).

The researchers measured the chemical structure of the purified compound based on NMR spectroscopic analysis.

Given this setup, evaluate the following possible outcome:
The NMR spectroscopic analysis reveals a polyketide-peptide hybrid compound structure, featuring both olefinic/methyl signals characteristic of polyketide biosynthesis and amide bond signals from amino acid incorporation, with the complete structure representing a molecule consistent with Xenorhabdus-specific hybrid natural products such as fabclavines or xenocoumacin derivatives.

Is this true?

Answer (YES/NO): NO